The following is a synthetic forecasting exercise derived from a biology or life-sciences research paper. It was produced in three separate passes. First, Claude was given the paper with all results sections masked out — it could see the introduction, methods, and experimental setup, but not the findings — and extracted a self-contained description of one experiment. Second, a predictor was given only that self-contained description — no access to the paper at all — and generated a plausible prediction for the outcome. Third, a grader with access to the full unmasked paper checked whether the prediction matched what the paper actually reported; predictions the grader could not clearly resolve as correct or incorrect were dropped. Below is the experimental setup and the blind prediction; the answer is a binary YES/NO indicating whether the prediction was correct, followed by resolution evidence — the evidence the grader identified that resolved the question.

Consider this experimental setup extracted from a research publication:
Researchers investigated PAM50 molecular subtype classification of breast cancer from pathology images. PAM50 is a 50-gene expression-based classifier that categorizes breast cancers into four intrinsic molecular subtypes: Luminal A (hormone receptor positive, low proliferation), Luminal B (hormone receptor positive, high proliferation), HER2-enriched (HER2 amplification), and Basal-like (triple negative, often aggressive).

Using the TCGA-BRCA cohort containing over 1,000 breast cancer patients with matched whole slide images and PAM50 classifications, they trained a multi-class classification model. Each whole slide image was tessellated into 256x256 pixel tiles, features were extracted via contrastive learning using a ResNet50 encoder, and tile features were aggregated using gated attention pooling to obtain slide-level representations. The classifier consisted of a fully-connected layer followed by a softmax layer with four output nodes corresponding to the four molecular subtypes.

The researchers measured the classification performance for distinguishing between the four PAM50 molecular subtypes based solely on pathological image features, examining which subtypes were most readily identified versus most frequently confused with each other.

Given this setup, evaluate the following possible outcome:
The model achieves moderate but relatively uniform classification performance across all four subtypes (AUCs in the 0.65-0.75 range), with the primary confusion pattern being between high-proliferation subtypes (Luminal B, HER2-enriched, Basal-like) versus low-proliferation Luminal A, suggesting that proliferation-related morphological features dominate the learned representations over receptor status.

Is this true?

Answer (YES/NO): NO